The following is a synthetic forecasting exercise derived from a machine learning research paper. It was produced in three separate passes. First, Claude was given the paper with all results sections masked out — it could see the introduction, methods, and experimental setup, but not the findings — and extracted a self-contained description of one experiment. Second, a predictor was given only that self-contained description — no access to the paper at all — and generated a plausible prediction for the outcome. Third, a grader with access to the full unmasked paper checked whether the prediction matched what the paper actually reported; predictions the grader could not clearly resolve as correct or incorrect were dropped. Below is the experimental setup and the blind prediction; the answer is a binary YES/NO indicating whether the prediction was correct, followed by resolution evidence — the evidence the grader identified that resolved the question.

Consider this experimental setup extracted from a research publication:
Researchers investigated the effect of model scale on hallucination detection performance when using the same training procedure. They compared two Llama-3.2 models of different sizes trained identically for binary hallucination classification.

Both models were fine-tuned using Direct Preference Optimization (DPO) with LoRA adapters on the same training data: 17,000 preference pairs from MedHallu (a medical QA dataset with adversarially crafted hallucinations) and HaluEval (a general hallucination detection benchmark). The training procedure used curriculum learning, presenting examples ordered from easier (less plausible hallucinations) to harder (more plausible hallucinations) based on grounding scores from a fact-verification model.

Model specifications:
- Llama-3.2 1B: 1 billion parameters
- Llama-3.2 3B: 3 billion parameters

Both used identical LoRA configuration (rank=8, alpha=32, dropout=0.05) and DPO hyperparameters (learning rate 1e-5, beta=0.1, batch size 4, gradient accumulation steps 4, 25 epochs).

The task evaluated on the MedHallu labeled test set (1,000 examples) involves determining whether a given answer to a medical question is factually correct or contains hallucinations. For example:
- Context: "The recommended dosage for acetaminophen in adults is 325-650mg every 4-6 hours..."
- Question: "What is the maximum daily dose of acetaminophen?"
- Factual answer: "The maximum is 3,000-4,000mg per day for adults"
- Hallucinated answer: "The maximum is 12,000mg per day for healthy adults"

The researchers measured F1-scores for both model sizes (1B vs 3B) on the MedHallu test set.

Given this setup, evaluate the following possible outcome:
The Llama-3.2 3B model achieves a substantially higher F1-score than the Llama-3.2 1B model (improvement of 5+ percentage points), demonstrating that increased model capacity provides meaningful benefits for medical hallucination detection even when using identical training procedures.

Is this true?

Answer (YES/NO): YES